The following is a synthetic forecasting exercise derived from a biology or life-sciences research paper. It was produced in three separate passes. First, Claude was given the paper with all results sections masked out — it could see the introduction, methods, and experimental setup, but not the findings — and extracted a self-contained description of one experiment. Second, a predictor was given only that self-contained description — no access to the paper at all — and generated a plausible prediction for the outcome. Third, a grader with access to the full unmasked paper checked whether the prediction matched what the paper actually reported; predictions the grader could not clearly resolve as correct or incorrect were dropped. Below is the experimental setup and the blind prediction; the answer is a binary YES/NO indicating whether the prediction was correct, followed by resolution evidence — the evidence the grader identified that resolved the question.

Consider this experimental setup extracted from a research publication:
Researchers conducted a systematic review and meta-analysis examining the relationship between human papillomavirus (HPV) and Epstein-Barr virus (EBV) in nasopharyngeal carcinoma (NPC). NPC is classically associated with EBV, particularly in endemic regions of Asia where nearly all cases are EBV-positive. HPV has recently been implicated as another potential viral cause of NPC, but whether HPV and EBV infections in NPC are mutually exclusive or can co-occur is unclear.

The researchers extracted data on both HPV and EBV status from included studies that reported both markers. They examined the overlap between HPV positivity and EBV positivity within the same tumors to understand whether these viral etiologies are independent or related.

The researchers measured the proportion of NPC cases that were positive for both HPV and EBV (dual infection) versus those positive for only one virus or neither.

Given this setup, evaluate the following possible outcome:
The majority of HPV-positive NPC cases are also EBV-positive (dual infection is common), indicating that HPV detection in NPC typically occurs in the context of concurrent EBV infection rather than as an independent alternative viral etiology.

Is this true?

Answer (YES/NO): NO